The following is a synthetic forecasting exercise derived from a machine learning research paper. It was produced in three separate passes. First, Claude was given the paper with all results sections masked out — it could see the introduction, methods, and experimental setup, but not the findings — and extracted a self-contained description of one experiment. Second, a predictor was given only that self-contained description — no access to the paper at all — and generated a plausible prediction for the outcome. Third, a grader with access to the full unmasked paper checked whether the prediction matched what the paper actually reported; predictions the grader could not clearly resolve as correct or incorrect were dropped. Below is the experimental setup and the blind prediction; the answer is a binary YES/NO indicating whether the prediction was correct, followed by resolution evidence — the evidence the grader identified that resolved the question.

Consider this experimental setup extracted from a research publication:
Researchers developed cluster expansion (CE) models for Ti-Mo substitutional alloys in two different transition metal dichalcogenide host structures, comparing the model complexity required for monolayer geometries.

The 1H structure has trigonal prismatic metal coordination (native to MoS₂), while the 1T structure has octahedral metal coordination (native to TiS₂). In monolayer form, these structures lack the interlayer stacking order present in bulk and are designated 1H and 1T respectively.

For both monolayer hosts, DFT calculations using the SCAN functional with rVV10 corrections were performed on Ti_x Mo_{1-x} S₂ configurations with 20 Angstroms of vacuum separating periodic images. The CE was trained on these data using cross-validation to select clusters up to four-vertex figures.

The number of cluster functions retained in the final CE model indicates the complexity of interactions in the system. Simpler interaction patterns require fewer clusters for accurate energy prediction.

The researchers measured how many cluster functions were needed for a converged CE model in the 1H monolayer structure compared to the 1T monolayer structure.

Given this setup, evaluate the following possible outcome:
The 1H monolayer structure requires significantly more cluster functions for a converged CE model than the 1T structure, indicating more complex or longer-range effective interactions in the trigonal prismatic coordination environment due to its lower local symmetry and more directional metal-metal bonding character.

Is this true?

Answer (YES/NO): NO